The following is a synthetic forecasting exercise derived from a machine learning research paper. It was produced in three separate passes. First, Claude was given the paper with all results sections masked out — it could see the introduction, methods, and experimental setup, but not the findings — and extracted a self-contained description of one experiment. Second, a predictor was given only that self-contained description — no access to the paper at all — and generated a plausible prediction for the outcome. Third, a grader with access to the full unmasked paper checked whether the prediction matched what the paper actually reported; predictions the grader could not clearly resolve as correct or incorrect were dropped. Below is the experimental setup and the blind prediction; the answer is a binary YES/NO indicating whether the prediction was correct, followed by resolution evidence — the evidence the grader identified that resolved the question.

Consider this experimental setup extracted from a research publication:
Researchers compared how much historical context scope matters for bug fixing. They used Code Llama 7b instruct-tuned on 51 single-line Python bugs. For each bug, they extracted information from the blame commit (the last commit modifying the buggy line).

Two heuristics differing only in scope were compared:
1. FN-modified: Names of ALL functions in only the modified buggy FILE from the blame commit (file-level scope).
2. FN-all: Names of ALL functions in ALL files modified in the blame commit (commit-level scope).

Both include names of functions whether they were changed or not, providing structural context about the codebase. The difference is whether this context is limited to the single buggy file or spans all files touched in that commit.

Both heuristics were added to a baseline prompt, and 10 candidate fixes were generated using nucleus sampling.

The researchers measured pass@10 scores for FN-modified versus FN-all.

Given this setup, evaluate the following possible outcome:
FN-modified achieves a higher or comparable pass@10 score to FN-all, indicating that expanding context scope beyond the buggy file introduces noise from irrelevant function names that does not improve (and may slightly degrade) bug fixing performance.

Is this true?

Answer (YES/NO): NO